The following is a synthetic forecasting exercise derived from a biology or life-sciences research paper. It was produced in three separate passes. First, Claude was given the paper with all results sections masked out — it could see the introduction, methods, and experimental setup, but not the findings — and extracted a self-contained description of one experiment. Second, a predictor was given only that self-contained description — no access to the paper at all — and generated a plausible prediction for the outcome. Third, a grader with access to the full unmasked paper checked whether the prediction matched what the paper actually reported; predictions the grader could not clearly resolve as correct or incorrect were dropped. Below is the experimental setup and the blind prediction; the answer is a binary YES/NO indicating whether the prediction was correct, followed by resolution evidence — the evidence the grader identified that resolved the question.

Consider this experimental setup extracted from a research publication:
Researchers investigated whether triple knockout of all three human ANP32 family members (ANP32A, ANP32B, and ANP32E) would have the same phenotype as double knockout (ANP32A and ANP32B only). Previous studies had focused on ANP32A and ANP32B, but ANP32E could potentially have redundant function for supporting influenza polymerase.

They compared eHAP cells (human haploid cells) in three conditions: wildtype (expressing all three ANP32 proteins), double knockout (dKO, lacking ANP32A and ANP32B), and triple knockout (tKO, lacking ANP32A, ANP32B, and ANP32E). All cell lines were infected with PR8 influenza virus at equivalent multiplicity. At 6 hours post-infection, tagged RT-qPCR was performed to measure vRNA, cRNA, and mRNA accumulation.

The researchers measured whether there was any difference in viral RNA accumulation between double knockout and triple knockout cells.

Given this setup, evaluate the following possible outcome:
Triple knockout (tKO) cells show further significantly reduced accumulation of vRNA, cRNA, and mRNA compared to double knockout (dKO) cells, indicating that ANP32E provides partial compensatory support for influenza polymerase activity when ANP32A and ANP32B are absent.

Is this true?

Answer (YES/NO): NO